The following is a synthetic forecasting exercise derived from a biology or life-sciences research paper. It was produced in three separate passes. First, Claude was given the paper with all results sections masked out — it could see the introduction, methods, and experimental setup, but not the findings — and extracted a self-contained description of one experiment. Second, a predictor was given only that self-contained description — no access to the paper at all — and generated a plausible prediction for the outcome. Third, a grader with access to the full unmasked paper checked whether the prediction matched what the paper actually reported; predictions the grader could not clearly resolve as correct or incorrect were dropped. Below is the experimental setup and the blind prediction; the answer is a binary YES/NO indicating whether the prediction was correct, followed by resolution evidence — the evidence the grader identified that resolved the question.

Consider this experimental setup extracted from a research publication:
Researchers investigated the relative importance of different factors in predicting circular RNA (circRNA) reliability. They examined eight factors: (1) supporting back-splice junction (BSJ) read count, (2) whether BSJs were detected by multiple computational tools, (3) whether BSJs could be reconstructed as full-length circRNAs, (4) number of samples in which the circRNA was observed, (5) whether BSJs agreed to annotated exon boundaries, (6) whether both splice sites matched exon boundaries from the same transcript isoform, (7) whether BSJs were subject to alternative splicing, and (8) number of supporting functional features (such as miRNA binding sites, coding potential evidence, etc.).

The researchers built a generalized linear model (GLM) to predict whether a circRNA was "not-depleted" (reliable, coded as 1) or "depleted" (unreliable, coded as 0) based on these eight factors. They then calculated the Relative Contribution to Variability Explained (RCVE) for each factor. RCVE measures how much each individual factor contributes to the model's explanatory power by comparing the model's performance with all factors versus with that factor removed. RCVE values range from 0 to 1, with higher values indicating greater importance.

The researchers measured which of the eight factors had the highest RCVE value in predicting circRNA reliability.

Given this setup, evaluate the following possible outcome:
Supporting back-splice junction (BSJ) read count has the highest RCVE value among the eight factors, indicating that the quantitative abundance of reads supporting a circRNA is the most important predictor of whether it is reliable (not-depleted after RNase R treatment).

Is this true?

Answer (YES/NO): NO